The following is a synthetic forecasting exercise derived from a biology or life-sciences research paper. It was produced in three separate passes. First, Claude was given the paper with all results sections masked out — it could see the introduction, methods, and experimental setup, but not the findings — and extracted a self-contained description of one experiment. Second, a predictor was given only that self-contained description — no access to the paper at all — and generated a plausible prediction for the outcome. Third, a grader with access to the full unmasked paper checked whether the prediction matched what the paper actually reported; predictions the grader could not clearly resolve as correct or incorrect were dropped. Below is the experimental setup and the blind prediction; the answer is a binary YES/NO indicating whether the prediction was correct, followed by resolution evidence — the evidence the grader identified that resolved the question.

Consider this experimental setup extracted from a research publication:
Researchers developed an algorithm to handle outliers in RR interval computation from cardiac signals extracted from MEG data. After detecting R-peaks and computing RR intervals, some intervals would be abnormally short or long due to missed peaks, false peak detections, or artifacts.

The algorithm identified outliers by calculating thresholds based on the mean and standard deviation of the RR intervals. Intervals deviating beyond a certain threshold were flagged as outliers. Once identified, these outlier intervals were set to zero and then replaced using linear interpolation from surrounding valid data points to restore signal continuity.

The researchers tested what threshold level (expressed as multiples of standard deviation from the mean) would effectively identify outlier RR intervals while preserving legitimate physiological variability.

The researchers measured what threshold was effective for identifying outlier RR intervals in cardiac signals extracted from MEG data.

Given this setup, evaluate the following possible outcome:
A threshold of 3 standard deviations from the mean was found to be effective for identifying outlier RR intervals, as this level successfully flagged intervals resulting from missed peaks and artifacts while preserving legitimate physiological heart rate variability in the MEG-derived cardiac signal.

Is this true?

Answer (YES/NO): NO